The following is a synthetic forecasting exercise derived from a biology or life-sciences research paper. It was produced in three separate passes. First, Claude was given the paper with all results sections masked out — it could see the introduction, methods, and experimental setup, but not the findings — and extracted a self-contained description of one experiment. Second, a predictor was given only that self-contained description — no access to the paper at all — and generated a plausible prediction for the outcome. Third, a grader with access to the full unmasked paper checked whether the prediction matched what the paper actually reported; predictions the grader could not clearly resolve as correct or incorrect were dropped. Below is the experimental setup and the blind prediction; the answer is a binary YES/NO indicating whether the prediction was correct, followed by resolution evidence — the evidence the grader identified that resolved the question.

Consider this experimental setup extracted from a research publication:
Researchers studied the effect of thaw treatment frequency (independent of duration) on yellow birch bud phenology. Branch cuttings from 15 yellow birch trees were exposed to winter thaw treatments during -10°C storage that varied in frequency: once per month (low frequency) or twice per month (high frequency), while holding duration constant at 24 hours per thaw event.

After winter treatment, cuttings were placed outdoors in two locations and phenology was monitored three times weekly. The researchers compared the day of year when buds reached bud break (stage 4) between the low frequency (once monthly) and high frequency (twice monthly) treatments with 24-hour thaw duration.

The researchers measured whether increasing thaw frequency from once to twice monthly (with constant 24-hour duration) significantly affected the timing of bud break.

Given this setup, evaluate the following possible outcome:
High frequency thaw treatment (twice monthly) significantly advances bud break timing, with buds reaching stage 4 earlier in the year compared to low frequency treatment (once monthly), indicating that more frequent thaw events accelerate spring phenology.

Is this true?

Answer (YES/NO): NO